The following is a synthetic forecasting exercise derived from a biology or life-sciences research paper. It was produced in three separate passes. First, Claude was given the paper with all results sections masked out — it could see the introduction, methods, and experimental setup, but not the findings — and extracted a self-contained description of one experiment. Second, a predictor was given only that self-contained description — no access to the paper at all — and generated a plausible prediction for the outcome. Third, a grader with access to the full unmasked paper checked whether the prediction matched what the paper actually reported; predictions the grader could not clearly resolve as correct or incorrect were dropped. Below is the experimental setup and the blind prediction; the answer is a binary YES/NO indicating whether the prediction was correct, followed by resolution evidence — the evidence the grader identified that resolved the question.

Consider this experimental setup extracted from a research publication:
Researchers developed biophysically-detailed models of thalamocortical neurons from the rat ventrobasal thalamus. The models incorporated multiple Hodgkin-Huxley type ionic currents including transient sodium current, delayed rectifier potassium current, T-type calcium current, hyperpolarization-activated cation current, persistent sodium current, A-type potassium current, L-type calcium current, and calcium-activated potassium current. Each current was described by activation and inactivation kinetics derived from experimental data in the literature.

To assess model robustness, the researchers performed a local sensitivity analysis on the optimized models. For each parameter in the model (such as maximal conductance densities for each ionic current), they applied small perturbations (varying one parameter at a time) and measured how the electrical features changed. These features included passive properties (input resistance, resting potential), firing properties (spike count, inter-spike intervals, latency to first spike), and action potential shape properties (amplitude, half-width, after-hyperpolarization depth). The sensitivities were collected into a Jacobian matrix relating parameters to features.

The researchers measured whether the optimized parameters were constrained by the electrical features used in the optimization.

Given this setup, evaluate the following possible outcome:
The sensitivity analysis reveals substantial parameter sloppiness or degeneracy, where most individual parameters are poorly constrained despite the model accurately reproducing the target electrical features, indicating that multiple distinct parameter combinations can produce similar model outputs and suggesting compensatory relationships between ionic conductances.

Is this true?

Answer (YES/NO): NO